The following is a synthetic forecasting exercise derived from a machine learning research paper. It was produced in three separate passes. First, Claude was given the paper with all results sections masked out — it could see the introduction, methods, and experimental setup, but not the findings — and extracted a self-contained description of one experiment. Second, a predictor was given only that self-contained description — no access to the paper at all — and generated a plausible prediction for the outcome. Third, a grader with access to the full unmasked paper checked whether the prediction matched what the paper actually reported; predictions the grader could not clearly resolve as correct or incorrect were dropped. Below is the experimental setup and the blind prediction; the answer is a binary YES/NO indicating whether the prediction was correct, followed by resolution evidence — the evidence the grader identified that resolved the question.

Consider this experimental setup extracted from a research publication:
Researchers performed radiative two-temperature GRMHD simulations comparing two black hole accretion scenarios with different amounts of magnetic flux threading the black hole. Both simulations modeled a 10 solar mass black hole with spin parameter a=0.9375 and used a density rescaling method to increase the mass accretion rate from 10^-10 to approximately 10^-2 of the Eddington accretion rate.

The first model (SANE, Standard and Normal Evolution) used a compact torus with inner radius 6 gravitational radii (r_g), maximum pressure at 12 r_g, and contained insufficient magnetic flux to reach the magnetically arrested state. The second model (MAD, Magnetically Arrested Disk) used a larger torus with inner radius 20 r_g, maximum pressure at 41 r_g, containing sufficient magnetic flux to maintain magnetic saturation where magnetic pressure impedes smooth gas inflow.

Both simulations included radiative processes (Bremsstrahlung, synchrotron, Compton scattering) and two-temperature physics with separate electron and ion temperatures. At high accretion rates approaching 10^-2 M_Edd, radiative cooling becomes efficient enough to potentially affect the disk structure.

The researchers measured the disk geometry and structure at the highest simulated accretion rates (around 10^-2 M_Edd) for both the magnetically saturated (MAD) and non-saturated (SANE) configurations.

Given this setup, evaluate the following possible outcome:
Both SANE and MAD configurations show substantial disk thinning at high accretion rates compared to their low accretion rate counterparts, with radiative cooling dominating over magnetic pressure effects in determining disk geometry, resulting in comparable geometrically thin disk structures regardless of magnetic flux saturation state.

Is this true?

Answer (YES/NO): NO